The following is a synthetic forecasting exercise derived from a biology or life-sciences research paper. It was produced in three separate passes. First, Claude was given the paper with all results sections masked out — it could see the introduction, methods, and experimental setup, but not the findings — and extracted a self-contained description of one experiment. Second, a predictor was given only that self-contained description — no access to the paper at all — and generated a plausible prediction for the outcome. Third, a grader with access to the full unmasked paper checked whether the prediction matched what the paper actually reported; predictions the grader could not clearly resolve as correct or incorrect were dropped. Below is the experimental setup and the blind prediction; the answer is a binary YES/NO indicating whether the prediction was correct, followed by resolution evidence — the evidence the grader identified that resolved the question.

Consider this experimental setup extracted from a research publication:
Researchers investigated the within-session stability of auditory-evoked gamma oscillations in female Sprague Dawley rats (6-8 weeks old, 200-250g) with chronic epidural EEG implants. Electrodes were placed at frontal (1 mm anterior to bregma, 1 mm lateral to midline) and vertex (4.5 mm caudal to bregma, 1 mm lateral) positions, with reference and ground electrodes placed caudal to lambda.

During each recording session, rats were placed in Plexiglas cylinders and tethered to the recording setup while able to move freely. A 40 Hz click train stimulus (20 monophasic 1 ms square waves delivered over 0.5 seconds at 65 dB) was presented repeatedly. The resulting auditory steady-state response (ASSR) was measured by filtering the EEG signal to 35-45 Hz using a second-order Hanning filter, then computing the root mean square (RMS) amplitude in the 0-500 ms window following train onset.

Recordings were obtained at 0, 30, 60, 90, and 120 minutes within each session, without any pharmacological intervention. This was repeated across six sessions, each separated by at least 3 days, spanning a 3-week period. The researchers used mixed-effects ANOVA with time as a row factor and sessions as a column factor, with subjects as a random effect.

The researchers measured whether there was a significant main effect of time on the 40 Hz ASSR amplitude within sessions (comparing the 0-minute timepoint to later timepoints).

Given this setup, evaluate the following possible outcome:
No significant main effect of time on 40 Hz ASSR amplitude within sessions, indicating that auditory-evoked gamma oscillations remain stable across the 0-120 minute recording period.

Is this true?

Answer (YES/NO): NO